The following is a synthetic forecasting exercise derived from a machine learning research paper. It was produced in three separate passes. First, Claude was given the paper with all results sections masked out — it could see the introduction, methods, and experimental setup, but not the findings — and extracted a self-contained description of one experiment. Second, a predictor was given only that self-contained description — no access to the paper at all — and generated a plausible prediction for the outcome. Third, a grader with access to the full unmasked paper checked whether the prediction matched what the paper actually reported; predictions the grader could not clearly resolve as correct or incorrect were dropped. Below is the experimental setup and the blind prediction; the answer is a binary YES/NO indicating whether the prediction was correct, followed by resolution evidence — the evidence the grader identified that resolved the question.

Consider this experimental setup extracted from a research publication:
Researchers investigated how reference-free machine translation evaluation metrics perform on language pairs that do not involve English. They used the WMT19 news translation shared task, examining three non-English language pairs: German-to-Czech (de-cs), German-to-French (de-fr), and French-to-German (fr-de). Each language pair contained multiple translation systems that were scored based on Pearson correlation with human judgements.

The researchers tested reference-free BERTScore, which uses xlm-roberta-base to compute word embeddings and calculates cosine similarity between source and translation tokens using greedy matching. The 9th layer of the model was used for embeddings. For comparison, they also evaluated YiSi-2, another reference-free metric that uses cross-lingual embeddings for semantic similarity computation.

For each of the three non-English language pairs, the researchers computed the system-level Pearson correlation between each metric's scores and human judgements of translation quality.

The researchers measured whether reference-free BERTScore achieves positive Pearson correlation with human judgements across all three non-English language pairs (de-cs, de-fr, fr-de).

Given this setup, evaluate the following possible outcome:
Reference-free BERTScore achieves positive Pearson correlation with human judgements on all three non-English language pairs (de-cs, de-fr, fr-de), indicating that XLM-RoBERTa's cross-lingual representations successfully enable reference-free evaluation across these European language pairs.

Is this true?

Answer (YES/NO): NO